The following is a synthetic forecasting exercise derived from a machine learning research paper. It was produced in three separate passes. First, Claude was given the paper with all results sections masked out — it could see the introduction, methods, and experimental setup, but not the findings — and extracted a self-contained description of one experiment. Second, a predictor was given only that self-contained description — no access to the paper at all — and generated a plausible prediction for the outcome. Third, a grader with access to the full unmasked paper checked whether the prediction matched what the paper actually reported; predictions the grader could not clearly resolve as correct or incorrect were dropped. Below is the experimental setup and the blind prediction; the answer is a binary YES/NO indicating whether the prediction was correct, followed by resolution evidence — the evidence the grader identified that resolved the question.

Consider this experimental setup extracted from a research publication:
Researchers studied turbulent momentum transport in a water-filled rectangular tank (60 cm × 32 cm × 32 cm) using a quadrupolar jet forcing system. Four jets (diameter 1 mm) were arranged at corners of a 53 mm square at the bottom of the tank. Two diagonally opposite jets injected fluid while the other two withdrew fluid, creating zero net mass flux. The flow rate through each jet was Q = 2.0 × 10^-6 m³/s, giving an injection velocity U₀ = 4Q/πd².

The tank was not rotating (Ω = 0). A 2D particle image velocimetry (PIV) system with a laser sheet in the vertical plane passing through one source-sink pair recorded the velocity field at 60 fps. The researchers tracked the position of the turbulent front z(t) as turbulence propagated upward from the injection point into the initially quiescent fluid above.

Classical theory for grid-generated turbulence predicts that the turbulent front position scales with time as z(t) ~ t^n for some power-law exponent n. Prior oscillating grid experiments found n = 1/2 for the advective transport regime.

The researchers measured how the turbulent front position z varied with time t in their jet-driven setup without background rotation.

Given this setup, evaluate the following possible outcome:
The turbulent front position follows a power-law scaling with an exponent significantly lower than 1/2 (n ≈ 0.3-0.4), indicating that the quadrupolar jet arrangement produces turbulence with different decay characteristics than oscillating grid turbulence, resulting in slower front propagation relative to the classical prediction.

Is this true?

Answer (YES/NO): NO